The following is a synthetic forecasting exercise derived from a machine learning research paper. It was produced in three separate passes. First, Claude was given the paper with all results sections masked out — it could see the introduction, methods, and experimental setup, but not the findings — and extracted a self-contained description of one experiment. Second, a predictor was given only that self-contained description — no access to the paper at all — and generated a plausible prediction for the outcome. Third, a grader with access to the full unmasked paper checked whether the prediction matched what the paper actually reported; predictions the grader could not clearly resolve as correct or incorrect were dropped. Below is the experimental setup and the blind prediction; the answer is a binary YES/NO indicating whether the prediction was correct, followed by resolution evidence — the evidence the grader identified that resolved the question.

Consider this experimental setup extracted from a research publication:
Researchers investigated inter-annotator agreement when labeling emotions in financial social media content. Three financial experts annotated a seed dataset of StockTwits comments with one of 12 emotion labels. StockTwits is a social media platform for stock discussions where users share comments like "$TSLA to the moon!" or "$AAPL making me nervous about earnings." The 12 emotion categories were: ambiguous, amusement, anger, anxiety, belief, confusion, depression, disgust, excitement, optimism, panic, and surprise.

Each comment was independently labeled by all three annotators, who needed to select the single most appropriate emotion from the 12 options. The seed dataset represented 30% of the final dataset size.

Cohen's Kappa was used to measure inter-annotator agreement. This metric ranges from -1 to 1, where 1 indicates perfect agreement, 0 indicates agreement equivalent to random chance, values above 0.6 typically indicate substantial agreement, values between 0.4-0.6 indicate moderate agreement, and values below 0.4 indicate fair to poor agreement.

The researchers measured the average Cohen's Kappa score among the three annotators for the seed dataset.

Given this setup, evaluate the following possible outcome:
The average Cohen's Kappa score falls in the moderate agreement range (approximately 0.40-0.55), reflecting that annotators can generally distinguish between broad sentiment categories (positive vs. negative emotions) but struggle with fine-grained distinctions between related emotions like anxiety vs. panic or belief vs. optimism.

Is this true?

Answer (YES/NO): NO